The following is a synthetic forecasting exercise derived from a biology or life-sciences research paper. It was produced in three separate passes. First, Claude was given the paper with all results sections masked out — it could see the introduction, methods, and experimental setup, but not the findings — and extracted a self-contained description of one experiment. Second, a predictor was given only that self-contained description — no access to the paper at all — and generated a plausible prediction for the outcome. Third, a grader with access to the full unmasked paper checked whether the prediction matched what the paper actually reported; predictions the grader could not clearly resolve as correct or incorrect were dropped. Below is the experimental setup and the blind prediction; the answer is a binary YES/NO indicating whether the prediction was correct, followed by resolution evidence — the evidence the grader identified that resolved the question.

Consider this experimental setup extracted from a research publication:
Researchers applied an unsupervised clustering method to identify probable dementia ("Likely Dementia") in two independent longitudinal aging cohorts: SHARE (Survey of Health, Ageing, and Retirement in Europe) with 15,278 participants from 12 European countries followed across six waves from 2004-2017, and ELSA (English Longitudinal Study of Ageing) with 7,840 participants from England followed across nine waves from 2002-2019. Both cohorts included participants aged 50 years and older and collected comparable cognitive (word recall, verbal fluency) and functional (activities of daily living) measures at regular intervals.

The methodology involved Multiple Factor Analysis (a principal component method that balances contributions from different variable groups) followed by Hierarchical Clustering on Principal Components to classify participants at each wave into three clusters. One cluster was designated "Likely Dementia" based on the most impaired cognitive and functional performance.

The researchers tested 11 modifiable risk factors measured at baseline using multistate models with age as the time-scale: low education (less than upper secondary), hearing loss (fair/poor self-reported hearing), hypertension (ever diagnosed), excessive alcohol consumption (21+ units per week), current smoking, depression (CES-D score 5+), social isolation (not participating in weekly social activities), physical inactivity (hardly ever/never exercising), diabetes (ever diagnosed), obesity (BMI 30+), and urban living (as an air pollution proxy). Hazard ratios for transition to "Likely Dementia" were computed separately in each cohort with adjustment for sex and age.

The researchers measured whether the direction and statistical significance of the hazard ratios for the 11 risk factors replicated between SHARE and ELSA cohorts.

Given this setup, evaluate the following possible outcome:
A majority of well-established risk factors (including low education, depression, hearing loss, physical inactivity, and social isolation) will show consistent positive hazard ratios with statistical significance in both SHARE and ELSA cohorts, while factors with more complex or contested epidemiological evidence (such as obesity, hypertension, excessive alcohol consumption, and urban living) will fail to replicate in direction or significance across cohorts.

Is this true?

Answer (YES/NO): NO